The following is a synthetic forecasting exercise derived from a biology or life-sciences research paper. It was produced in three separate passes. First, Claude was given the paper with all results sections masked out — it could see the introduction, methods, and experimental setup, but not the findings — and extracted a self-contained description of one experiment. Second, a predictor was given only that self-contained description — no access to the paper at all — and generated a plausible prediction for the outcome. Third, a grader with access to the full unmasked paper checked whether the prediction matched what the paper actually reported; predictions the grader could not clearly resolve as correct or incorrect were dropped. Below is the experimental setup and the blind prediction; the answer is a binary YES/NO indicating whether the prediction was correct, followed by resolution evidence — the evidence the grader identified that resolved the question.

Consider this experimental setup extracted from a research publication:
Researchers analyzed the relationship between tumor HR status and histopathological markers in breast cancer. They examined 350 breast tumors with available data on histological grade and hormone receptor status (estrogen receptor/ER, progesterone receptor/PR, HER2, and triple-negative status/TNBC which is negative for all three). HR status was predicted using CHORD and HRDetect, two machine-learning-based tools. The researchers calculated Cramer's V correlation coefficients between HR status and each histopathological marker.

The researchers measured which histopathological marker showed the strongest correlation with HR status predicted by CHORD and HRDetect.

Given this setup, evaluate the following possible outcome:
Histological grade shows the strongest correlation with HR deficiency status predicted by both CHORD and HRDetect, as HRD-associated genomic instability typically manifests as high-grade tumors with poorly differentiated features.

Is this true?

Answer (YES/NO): NO